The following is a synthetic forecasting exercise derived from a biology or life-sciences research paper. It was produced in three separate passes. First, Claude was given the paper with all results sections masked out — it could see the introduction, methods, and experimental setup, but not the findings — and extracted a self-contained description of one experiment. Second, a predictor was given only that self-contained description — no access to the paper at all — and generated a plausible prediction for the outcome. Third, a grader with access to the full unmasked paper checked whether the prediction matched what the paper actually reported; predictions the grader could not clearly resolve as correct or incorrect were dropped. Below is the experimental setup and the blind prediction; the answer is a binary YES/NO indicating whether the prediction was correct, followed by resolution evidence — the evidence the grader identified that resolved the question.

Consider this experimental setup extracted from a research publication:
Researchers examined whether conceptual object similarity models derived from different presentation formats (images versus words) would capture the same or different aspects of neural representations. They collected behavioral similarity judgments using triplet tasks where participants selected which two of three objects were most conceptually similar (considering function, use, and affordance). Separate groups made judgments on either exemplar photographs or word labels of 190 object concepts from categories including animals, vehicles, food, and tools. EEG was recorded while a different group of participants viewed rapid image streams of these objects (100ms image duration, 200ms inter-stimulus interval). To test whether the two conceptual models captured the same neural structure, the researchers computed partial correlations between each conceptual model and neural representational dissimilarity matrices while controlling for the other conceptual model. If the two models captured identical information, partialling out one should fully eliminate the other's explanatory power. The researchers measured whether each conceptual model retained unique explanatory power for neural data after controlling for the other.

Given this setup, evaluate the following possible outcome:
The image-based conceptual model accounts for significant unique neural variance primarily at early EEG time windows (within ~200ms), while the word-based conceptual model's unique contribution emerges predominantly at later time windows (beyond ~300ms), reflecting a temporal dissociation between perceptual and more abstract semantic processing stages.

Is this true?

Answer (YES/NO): NO